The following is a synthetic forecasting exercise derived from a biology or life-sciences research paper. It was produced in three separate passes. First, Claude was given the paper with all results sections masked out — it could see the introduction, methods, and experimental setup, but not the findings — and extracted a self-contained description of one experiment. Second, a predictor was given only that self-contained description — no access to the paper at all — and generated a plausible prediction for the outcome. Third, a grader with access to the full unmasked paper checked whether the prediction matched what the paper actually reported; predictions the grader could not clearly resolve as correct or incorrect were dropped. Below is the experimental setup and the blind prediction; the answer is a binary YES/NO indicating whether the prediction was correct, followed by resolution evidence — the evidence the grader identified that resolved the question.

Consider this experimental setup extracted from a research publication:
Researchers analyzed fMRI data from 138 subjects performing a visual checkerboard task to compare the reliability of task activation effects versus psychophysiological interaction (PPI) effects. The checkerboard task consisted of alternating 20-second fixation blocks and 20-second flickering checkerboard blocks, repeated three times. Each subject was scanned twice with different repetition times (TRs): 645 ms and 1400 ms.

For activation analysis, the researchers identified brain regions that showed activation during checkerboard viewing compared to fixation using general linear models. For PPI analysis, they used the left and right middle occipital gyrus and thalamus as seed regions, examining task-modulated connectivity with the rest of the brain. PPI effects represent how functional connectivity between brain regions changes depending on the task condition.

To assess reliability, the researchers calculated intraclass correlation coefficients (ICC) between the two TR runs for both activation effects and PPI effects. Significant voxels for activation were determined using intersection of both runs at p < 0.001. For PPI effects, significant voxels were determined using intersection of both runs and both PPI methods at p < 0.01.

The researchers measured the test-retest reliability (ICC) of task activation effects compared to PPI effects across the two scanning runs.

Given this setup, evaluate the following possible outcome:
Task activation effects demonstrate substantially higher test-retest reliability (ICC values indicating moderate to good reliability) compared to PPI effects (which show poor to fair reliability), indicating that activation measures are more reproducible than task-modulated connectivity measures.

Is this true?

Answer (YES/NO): YES